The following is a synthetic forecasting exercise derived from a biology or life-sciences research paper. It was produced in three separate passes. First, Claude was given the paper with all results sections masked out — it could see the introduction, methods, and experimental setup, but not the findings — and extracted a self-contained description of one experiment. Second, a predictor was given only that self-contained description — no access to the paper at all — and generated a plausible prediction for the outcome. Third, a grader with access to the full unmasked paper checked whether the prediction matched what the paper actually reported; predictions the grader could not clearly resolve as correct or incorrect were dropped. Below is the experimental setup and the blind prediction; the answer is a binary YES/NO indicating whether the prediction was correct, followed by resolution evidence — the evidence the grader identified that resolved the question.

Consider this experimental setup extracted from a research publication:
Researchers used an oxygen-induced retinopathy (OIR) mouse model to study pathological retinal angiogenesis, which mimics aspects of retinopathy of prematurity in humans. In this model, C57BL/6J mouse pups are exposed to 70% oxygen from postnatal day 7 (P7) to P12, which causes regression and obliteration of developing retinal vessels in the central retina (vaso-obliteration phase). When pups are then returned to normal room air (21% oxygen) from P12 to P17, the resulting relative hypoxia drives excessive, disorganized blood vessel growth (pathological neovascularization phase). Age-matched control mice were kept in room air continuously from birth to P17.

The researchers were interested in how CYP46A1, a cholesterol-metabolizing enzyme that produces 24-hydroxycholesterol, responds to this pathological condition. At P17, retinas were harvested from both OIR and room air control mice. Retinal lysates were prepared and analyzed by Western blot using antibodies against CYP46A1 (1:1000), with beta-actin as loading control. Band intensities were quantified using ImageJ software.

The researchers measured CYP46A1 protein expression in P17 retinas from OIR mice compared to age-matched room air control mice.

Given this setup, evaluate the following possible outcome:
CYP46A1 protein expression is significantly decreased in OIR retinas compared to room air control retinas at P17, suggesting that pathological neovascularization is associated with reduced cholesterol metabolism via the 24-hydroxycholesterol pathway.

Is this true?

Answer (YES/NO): YES